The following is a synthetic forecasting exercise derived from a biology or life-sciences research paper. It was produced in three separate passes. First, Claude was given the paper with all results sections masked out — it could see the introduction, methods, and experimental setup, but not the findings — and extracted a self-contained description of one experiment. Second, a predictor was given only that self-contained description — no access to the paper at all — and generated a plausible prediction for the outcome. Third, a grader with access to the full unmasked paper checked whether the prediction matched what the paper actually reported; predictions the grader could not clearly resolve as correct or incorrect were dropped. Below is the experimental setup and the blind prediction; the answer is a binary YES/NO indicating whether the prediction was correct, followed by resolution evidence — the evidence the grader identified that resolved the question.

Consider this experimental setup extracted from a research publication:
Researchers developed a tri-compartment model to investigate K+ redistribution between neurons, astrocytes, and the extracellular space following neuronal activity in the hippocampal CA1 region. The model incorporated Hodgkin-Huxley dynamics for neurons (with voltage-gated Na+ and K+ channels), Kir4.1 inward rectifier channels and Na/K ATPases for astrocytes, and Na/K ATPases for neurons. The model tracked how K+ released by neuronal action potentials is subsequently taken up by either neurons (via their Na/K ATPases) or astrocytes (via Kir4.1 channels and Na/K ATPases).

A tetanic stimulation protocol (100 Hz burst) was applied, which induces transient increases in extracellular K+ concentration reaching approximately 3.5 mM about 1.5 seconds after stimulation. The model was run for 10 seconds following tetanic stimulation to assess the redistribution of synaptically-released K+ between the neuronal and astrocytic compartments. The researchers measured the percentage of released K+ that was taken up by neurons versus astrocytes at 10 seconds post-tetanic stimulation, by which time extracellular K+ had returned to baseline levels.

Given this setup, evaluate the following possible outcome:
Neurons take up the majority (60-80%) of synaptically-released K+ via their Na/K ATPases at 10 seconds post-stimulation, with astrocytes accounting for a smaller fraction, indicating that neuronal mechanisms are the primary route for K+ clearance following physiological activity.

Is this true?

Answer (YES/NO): NO